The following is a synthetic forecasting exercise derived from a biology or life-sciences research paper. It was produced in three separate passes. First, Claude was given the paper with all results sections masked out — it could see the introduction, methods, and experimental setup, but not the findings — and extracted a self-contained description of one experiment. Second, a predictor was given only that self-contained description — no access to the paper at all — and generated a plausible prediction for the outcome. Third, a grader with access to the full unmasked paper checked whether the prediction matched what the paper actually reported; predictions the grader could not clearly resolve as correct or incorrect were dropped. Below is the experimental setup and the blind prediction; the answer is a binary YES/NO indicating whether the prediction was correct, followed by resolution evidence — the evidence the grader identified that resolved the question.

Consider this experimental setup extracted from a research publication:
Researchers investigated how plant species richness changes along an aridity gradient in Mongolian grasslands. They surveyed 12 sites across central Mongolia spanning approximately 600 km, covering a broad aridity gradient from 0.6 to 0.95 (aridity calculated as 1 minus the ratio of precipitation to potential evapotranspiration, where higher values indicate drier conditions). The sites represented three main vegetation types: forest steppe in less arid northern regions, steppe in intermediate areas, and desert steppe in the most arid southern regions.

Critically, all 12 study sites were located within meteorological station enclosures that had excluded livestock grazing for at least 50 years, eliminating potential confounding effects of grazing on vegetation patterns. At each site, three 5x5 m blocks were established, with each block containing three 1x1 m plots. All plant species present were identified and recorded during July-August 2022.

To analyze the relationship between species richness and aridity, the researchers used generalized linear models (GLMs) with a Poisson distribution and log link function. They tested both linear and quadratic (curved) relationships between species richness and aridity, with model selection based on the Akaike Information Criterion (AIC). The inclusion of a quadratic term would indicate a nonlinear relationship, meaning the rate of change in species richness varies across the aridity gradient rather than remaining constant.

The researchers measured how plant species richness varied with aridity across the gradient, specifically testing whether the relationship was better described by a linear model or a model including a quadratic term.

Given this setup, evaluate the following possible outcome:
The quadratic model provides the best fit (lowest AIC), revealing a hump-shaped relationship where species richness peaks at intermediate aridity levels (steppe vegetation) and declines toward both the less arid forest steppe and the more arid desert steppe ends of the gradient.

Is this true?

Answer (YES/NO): NO